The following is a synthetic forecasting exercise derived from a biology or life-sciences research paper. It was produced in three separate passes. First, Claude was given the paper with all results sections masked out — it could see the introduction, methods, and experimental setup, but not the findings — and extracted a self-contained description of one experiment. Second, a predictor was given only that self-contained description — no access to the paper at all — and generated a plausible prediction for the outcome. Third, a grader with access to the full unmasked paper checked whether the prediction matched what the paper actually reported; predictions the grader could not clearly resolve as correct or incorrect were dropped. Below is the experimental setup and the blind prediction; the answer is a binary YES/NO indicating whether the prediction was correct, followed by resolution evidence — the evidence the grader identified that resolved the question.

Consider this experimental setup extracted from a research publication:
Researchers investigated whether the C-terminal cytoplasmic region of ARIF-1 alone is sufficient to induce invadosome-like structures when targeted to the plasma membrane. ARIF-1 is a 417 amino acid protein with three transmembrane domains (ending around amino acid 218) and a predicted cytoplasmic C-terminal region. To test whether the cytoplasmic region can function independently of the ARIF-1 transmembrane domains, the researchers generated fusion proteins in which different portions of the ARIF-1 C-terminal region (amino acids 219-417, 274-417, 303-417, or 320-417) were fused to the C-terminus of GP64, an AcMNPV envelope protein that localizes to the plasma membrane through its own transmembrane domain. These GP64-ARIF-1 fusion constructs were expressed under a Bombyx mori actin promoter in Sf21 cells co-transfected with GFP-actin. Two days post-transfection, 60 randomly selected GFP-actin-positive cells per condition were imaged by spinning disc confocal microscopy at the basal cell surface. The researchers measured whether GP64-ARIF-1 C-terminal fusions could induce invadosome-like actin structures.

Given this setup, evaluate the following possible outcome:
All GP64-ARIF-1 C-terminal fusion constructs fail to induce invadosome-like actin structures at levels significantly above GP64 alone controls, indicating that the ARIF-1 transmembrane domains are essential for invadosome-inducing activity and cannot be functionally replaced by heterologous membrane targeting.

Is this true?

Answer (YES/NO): NO